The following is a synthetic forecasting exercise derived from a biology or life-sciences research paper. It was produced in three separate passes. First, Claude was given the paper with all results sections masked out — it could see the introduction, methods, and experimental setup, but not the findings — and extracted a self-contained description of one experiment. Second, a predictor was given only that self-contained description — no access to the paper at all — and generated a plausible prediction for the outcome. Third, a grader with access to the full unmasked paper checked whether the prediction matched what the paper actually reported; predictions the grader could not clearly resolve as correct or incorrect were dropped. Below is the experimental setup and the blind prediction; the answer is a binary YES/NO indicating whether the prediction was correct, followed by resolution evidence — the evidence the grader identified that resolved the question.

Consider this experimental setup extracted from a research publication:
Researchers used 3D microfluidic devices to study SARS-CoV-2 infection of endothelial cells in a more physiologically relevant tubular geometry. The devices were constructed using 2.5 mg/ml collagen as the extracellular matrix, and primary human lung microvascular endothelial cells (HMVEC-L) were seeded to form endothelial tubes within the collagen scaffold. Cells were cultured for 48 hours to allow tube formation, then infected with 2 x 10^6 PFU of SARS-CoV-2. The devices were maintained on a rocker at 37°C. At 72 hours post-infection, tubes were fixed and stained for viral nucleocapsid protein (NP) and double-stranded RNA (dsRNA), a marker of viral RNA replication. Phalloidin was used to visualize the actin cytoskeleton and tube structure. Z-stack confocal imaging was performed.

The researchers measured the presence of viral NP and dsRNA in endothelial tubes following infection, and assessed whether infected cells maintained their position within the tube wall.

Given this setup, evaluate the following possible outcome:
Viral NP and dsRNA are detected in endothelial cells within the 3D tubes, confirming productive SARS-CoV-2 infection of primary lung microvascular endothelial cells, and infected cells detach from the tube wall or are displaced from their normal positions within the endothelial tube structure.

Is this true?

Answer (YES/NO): NO